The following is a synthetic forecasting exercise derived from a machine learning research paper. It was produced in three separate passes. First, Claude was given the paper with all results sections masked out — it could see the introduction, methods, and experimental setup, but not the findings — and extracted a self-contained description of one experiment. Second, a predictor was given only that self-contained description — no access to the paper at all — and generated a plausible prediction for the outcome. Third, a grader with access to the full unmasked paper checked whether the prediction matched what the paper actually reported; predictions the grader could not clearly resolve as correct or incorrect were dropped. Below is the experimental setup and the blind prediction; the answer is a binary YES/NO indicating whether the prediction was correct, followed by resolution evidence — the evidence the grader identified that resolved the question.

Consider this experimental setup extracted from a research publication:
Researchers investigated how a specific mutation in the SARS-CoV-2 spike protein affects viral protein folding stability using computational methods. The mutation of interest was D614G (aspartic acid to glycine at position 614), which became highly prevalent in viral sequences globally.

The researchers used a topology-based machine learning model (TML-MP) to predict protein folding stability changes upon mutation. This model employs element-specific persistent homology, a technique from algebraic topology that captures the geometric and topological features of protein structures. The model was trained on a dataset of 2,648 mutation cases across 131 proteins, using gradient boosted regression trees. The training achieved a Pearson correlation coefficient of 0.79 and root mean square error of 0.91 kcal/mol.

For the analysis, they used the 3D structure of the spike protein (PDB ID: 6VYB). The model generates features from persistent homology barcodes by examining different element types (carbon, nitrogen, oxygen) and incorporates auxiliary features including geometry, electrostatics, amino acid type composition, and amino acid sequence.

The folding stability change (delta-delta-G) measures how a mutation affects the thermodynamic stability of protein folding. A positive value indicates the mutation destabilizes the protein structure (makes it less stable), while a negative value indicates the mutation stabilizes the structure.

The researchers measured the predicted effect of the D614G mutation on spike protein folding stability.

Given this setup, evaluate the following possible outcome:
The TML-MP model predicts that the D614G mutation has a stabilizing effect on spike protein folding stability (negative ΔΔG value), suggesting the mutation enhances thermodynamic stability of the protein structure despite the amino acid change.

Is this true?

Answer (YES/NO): NO